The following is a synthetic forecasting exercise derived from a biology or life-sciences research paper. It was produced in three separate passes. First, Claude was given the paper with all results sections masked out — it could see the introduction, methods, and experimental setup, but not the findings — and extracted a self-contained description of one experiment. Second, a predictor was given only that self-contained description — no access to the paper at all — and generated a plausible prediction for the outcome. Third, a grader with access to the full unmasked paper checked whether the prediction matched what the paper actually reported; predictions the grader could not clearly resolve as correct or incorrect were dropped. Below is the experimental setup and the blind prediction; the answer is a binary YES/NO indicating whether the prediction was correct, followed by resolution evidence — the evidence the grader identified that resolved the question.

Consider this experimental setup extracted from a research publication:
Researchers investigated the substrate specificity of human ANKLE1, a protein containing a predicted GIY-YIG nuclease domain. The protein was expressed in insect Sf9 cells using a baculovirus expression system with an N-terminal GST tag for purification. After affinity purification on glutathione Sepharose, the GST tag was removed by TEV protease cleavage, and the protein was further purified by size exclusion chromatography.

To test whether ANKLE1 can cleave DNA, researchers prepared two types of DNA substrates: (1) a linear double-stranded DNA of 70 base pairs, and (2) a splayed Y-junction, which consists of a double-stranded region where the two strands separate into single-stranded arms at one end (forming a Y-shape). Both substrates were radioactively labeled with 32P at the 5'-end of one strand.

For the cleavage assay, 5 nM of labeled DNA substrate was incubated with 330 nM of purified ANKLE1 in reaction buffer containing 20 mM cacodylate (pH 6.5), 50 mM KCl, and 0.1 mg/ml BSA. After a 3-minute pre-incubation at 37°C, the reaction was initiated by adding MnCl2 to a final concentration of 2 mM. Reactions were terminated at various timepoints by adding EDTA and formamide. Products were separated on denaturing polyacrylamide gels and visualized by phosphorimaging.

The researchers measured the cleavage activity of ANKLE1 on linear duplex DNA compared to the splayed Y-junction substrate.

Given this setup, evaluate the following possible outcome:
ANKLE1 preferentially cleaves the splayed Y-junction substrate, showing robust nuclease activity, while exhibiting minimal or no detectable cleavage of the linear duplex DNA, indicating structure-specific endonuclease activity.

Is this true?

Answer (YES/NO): YES